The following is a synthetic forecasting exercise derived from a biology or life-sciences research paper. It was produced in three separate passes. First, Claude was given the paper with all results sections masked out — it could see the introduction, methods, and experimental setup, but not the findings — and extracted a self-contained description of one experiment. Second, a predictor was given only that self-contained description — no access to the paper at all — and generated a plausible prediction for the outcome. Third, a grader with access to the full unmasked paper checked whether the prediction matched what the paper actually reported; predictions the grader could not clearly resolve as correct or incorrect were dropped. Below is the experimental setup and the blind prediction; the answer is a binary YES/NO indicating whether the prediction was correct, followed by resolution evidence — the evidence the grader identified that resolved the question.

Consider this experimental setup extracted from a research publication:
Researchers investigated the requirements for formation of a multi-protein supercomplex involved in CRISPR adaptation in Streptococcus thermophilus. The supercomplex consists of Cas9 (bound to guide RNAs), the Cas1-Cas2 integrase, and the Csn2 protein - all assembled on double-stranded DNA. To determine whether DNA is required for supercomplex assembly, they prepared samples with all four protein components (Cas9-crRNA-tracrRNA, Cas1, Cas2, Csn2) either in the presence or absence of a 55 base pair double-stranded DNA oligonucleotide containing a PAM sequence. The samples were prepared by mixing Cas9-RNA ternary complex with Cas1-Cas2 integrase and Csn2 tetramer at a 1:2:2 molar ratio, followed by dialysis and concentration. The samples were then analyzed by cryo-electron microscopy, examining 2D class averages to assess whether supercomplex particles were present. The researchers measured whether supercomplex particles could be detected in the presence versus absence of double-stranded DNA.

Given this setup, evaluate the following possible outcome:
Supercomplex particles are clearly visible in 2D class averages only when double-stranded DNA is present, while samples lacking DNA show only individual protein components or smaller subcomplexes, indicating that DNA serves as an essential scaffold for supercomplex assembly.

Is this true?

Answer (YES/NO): YES